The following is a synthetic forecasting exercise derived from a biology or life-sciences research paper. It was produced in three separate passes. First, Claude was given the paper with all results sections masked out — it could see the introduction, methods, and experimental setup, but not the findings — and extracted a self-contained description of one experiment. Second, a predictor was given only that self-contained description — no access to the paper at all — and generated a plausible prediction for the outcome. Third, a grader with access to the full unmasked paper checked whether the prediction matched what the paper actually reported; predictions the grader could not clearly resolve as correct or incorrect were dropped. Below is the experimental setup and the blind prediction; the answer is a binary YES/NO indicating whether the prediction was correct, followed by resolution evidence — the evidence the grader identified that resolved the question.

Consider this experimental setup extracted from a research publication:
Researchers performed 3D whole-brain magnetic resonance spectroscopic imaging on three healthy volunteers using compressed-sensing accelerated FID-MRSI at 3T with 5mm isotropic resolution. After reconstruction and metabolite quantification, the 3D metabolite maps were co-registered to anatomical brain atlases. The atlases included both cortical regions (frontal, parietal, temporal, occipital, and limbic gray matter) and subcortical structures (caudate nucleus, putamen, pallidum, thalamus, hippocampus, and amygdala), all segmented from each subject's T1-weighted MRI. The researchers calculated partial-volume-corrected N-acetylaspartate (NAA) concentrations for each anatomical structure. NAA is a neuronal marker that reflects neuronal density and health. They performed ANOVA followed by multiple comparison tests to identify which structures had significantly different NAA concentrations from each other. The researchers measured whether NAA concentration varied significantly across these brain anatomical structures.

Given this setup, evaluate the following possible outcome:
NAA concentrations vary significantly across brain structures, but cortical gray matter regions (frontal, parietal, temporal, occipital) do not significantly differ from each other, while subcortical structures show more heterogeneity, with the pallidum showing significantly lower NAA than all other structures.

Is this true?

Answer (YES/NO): NO